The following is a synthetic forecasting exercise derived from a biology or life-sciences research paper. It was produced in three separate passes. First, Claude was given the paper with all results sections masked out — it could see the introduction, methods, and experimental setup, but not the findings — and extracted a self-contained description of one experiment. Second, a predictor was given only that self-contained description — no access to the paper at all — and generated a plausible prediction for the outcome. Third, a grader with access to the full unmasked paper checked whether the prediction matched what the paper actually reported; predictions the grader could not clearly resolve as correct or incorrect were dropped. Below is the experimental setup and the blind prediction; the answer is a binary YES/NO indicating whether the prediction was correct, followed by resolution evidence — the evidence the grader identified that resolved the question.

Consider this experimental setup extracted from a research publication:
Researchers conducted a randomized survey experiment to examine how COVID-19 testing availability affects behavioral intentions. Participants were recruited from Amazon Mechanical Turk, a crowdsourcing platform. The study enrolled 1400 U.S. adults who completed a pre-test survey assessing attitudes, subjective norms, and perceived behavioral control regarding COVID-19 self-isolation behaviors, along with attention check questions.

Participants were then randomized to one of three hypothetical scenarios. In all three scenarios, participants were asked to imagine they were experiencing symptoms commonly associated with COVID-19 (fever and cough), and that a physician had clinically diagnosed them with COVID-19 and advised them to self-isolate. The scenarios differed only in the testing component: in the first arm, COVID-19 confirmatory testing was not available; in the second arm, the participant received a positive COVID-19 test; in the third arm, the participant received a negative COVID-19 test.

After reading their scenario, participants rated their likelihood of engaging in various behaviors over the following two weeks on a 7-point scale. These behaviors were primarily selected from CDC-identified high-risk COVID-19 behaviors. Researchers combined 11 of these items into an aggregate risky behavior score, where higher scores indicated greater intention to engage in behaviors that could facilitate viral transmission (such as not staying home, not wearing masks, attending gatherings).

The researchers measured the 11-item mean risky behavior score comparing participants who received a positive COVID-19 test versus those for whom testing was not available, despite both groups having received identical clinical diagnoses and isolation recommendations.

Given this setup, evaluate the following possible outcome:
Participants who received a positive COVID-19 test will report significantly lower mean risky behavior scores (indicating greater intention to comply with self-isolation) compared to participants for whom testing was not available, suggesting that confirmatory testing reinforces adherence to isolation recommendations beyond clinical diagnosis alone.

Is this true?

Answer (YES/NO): YES